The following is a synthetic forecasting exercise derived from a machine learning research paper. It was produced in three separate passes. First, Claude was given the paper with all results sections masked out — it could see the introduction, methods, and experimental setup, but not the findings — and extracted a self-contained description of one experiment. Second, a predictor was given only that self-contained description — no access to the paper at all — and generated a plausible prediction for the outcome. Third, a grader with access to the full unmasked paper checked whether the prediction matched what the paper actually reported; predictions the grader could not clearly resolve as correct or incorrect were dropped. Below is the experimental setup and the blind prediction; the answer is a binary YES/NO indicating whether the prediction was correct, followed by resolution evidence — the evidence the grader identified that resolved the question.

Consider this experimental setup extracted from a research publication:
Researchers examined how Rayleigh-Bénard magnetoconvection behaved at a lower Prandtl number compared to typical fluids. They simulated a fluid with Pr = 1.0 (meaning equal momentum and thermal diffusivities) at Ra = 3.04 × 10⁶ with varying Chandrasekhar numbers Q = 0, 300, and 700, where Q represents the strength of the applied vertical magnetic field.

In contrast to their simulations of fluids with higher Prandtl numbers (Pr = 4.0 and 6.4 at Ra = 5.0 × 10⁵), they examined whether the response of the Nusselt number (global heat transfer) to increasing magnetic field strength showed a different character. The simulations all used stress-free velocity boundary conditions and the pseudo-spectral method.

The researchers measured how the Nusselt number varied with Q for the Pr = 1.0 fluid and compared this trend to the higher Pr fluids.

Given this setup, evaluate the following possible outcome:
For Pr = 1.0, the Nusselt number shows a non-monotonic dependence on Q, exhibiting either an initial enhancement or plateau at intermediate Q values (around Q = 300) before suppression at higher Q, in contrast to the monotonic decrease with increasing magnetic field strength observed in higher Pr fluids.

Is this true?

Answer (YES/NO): NO